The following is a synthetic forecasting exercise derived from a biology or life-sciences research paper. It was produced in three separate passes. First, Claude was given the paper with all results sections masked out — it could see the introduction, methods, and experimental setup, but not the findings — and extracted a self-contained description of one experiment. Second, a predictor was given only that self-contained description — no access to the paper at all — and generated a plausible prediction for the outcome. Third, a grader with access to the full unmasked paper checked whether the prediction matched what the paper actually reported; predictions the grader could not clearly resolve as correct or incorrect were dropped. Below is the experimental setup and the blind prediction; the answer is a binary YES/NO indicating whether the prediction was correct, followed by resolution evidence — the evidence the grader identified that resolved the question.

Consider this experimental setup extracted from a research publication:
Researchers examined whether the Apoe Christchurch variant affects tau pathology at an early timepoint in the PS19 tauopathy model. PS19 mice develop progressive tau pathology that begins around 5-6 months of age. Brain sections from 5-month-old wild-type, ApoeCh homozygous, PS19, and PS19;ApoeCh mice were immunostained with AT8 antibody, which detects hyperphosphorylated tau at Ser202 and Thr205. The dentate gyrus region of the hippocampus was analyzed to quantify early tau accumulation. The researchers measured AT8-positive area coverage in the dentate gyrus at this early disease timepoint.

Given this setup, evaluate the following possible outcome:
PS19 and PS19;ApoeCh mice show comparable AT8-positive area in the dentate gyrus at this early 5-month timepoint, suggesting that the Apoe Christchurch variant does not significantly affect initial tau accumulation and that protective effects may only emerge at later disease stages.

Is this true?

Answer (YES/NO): YES